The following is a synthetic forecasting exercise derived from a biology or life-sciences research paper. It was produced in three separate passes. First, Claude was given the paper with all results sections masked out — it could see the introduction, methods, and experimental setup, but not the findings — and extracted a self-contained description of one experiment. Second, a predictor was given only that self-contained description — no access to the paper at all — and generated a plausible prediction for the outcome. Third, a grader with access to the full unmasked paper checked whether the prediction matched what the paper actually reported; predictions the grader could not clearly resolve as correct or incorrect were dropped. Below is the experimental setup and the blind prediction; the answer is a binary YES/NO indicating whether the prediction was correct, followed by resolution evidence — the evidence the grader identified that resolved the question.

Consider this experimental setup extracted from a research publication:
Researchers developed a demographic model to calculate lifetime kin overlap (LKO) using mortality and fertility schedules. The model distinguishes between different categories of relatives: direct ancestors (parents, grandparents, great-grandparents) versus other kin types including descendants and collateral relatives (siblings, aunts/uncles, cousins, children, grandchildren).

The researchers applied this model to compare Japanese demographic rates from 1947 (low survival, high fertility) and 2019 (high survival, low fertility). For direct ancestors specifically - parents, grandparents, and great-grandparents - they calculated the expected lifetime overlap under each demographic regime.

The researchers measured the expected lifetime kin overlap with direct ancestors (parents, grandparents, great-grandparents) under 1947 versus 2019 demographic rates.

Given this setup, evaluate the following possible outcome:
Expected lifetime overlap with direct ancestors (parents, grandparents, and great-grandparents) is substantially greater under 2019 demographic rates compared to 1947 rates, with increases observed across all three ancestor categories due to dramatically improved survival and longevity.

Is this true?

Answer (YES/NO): YES